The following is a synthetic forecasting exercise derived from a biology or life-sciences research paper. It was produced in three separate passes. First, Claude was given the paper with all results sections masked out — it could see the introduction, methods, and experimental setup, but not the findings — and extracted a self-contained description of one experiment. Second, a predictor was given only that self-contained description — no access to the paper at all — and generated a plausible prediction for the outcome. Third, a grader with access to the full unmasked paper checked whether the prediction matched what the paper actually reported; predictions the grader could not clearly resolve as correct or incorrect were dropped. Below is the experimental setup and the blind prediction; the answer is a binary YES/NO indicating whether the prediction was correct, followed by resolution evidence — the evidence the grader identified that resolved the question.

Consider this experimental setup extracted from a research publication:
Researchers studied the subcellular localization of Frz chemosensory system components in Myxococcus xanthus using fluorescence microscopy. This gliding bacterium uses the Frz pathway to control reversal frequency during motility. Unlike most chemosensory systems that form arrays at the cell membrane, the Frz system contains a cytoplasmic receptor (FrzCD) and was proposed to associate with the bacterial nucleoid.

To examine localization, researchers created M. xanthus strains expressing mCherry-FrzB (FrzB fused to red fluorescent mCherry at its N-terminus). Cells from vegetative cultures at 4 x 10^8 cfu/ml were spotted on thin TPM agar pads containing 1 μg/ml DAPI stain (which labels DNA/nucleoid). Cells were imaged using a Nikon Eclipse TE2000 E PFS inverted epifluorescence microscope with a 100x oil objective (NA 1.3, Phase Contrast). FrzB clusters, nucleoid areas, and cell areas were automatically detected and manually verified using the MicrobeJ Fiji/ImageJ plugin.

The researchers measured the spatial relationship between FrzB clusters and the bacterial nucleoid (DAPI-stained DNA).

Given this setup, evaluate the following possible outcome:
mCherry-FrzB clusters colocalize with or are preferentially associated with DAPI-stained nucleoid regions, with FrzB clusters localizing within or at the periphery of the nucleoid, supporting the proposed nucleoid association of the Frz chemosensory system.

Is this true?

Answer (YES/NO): YES